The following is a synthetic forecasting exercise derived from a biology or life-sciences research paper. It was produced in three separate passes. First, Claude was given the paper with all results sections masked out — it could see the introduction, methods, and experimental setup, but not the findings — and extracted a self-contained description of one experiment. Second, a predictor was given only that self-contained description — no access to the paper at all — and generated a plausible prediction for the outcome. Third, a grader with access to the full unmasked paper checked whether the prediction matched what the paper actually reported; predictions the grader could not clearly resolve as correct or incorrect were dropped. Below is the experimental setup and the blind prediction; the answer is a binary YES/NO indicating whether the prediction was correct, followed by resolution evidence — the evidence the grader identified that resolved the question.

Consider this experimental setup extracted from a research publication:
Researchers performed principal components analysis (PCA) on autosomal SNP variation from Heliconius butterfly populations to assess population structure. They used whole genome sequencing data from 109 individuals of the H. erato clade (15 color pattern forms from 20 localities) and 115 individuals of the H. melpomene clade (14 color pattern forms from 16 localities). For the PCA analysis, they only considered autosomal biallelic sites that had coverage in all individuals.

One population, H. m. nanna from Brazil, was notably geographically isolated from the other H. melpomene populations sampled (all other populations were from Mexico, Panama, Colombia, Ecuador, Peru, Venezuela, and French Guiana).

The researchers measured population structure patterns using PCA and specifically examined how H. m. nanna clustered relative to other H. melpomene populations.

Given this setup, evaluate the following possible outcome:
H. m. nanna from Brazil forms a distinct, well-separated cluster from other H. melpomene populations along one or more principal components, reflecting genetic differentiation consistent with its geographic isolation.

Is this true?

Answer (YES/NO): YES